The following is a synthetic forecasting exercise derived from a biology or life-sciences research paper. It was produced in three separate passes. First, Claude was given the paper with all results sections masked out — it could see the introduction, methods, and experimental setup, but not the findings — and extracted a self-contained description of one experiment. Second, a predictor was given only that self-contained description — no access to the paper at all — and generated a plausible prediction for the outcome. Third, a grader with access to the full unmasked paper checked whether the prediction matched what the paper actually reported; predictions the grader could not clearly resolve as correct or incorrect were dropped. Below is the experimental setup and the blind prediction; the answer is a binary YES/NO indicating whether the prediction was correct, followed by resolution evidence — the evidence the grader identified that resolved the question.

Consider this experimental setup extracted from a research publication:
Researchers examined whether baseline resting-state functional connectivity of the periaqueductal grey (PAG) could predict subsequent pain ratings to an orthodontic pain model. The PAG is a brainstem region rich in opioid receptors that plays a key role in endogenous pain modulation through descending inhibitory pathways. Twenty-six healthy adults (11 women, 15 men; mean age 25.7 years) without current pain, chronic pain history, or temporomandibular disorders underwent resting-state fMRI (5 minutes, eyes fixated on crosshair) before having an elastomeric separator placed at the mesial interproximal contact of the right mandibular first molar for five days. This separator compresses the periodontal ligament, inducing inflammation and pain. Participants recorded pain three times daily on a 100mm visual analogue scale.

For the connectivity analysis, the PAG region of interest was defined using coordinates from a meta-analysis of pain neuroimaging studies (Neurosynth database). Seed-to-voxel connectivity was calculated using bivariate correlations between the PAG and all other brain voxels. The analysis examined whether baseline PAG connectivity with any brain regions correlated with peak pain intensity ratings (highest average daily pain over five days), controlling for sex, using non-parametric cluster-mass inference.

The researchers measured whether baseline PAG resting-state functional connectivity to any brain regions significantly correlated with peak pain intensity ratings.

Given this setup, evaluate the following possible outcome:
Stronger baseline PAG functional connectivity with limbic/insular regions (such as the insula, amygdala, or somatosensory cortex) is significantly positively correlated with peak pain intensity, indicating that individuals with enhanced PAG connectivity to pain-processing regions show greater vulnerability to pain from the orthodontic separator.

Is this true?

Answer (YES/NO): NO